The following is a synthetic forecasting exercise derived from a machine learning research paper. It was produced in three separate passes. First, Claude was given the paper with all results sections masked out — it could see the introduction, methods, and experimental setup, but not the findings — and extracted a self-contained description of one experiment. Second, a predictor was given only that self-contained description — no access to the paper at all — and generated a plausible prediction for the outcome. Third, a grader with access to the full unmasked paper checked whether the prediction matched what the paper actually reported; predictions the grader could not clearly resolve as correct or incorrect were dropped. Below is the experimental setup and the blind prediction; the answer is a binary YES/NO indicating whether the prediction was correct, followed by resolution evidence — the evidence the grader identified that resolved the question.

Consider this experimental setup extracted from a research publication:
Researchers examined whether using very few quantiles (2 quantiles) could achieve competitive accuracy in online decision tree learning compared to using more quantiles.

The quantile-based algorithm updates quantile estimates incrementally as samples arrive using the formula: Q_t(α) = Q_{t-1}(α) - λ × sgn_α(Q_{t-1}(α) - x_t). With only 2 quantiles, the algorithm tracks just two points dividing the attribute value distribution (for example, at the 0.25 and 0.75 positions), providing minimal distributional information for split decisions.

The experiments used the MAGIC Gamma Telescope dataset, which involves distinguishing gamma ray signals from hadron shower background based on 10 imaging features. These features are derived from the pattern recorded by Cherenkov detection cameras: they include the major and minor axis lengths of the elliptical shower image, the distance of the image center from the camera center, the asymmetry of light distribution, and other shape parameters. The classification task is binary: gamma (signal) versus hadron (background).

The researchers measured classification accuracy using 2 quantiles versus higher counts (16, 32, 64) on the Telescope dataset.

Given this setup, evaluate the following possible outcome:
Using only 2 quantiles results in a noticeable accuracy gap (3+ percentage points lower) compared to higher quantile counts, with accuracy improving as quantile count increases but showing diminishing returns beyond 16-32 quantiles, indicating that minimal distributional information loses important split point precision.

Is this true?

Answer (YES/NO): NO